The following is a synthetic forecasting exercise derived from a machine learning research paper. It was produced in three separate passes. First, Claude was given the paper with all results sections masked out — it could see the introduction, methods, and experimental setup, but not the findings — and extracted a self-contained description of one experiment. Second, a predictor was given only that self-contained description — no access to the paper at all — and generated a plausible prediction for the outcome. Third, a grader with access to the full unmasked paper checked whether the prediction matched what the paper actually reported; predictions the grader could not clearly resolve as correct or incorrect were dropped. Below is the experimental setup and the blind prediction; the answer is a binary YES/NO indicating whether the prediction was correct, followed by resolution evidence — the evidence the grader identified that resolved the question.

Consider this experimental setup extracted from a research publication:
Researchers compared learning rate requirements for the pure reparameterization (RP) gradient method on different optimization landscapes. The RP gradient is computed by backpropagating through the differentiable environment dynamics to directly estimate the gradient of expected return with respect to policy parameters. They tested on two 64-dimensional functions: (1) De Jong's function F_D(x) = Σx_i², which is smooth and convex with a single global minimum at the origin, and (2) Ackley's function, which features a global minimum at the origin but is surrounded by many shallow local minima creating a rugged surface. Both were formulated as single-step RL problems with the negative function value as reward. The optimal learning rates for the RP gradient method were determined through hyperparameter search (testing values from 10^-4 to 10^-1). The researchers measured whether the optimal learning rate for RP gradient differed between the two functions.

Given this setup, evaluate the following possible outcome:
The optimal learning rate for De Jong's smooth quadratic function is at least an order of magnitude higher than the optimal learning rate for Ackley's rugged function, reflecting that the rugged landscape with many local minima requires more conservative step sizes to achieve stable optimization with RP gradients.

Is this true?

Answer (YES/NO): YES